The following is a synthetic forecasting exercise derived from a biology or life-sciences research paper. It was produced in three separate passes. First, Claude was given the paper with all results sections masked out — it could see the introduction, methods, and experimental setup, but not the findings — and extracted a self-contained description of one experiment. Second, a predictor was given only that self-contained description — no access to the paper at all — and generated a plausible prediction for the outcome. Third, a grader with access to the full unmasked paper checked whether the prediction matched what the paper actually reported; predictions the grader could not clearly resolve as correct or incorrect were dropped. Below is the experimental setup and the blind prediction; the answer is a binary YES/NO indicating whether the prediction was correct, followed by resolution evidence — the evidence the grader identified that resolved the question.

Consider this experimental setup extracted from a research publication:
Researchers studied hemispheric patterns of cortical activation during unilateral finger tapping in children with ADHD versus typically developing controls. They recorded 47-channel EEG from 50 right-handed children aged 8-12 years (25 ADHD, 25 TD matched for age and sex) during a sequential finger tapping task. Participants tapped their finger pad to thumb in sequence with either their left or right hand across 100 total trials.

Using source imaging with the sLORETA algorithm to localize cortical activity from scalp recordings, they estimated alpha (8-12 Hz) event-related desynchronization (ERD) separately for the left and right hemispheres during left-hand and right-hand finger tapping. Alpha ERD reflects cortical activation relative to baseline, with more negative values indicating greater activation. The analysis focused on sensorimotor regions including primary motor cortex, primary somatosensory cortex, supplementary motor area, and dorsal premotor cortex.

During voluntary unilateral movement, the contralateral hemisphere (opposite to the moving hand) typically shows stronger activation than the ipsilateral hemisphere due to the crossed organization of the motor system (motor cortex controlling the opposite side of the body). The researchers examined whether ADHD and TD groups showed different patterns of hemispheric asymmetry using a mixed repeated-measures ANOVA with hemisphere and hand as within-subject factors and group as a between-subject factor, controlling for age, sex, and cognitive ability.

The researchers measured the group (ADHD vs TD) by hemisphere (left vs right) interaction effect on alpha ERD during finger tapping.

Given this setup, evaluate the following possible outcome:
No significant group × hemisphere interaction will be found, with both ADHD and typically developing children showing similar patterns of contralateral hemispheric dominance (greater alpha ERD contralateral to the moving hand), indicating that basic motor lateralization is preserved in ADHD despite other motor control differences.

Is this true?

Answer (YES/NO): YES